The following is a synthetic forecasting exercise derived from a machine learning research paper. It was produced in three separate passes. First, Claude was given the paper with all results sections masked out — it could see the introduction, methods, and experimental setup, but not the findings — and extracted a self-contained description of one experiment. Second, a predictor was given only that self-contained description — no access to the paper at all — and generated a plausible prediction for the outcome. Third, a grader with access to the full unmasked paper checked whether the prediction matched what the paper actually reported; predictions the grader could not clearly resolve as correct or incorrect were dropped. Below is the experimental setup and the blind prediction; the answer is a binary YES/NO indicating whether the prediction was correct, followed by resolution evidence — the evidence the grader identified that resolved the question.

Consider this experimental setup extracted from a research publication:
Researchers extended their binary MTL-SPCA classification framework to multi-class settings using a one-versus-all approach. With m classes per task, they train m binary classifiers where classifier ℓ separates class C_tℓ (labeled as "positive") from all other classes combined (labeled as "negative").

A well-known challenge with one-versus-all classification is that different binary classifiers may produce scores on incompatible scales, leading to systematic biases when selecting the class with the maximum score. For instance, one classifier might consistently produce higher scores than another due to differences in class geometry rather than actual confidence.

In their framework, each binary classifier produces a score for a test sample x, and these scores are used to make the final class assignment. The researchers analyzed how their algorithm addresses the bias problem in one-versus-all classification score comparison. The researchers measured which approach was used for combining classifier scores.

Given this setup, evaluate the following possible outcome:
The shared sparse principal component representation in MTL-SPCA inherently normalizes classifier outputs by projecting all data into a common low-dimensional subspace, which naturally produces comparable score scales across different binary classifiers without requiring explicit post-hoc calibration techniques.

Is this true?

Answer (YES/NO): NO